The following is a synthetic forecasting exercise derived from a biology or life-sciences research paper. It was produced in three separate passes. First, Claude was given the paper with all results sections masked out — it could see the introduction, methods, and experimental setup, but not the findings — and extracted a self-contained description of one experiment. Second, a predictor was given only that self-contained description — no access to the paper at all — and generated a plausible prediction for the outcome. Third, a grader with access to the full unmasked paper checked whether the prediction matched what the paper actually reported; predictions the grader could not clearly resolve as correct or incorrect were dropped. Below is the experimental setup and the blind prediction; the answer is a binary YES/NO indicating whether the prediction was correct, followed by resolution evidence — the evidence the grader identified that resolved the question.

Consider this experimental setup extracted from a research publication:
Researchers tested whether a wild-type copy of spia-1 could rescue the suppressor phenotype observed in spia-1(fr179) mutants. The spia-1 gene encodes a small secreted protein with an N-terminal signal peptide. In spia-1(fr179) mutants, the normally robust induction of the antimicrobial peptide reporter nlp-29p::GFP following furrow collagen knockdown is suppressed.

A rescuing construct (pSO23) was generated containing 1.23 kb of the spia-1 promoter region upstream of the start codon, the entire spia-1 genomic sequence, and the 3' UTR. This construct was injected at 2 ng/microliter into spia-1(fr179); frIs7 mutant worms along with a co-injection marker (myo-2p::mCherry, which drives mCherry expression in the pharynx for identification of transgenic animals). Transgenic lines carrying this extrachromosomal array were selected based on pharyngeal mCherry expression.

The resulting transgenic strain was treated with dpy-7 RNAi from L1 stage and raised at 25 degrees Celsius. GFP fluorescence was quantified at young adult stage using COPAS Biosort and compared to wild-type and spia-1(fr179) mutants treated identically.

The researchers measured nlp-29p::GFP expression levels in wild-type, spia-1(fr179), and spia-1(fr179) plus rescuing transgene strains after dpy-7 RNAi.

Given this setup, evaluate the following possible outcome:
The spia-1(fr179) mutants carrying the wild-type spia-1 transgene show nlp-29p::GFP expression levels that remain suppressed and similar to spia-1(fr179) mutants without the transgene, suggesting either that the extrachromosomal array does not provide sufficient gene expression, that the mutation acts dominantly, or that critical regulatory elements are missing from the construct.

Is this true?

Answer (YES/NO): NO